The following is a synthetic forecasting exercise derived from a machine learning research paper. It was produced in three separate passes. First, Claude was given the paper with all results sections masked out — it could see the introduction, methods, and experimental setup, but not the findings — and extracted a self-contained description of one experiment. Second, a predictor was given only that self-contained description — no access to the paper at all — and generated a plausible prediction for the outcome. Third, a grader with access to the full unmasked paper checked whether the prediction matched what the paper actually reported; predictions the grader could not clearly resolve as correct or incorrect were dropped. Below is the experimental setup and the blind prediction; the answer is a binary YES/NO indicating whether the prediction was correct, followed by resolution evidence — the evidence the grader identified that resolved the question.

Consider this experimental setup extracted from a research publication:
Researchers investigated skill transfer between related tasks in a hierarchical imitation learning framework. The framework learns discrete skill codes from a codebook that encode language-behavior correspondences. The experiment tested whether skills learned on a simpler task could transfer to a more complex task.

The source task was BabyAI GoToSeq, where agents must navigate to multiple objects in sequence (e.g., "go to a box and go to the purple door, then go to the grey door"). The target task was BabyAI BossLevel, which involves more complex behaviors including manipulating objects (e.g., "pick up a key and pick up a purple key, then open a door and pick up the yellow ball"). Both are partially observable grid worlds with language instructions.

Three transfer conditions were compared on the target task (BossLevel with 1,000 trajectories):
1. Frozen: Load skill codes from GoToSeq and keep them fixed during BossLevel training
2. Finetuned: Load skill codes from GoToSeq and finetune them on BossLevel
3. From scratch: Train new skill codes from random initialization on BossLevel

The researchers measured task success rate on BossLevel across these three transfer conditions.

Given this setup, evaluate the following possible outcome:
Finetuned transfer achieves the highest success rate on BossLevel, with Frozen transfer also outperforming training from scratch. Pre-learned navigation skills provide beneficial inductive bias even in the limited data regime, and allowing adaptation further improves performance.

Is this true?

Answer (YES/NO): NO